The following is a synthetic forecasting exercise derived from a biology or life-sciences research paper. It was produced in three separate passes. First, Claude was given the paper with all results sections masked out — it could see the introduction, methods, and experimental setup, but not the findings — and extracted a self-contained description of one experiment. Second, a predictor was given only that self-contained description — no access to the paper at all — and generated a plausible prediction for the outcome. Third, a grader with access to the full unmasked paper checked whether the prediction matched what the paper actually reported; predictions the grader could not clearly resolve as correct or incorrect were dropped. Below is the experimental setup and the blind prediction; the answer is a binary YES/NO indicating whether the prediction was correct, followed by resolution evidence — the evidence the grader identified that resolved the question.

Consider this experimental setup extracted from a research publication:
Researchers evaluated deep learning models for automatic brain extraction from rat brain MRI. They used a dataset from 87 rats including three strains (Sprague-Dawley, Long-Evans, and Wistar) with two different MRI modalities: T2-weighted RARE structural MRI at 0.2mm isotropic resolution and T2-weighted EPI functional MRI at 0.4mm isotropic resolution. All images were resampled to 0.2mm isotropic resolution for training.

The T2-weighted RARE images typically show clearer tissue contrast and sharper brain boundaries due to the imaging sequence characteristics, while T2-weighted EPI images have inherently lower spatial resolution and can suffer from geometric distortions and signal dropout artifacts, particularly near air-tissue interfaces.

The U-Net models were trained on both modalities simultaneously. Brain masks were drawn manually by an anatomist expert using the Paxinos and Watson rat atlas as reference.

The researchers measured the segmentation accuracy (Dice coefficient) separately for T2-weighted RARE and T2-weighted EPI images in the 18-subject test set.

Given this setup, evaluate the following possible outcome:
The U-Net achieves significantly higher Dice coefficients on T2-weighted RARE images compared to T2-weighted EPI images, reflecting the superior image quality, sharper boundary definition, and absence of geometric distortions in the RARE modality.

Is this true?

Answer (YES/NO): YES